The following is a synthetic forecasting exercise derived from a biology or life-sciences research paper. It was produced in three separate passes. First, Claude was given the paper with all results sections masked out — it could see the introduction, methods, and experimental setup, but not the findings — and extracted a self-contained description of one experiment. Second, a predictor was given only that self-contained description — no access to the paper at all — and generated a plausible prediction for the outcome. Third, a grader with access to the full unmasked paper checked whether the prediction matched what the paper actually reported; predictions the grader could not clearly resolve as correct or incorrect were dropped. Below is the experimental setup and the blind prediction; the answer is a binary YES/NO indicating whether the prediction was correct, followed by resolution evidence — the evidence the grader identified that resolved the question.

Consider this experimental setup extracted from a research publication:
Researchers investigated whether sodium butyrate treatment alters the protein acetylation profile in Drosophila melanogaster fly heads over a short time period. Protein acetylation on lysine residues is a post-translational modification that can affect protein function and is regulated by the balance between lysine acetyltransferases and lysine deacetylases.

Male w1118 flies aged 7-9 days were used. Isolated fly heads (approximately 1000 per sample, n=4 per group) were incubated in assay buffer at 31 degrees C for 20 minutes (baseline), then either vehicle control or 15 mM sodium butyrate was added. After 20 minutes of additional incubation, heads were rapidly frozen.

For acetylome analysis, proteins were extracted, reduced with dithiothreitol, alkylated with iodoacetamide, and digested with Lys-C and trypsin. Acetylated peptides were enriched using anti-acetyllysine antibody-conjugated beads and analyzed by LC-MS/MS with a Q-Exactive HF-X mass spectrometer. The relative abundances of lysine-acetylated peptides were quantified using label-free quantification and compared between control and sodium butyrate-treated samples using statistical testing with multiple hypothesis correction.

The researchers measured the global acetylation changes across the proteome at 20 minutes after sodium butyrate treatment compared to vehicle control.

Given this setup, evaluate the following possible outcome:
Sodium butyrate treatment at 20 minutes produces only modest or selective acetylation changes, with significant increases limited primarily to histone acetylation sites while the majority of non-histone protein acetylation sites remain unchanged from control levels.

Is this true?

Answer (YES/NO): NO